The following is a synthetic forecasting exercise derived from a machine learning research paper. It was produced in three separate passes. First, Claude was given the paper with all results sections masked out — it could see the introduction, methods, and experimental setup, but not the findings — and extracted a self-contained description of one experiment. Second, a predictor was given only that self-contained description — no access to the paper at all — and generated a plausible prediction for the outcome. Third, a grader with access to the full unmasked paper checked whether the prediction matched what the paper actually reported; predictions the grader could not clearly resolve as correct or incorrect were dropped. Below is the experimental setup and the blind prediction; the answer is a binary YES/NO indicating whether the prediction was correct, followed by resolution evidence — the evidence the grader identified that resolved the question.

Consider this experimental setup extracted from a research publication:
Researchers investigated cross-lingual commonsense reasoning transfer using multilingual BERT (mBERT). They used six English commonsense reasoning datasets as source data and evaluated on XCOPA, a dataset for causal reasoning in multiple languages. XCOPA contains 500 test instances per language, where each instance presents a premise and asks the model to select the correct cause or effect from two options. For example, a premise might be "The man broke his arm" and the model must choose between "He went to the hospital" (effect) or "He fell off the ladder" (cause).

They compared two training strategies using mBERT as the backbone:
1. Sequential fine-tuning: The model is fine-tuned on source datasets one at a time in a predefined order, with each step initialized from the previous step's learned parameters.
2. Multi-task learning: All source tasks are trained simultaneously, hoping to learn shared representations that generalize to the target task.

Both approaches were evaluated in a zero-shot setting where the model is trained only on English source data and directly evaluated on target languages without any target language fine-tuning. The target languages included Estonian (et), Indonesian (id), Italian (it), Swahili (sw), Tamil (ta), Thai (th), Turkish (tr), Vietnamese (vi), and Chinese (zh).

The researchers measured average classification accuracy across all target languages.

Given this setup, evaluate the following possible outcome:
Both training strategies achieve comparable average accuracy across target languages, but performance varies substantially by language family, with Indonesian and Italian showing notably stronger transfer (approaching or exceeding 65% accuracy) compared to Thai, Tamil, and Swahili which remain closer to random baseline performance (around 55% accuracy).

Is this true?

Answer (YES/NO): NO